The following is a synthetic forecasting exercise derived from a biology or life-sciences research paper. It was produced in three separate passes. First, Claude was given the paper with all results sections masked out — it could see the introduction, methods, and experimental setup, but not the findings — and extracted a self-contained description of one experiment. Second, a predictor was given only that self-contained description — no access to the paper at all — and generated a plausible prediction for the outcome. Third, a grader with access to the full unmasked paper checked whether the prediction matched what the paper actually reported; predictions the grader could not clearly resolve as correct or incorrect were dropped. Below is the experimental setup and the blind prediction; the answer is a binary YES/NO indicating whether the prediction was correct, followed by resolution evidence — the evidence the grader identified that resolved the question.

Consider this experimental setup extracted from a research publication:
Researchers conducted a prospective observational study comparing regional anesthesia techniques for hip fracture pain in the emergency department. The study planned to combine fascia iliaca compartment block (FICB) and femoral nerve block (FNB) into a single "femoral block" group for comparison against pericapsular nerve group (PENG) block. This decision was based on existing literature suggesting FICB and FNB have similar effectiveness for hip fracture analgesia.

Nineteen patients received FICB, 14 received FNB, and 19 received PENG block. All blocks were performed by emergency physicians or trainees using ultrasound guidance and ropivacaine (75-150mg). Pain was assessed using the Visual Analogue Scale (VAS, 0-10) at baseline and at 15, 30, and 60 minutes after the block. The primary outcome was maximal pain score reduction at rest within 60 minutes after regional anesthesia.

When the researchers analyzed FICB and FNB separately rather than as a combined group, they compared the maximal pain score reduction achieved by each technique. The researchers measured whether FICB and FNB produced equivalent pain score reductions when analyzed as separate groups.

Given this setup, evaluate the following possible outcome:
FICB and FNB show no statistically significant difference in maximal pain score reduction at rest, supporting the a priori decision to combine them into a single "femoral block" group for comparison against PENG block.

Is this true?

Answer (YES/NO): NO